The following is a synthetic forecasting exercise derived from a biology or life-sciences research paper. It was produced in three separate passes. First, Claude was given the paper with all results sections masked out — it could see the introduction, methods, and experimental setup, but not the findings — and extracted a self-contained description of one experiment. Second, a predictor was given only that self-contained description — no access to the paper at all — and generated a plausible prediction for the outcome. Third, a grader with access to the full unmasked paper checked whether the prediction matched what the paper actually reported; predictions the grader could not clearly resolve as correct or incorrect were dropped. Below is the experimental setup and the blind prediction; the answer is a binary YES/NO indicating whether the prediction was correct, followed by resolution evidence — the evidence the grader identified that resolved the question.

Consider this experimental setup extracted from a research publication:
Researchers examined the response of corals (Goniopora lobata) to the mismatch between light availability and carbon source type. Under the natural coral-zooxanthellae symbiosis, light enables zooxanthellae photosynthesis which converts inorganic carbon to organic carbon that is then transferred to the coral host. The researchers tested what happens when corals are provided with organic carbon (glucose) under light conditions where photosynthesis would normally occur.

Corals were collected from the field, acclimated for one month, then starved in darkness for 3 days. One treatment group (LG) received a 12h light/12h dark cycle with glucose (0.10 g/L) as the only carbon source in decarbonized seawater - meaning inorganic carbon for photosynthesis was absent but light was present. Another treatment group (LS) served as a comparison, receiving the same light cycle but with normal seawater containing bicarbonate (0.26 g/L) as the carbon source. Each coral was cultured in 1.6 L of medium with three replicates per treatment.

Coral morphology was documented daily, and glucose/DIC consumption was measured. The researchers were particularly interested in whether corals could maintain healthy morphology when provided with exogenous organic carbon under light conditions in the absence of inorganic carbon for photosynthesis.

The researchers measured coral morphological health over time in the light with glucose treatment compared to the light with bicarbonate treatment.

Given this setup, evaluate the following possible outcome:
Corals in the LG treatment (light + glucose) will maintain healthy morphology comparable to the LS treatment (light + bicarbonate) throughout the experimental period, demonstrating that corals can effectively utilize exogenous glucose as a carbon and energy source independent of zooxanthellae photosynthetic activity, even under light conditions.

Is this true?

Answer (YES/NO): NO